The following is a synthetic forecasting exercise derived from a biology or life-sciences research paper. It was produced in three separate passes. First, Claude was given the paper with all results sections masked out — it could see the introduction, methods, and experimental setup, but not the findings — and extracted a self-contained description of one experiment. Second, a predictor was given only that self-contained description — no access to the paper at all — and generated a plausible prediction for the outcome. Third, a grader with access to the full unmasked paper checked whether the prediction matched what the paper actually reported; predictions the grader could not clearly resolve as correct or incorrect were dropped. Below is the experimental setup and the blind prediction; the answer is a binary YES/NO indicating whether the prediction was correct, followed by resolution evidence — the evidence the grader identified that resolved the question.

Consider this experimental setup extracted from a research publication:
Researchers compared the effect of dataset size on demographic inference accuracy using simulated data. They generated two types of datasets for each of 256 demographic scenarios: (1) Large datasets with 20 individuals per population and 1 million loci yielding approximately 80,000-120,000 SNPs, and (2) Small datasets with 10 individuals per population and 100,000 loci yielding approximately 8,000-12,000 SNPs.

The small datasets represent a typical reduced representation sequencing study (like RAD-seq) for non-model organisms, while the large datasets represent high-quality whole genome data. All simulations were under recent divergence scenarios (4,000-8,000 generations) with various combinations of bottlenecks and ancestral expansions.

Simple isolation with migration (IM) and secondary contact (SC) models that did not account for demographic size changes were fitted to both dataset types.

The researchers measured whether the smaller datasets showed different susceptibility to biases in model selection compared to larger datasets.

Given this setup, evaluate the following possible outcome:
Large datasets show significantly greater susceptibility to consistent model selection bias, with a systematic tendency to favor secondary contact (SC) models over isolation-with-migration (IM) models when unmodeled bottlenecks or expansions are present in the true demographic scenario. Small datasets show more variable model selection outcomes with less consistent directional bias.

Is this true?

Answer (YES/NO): YES